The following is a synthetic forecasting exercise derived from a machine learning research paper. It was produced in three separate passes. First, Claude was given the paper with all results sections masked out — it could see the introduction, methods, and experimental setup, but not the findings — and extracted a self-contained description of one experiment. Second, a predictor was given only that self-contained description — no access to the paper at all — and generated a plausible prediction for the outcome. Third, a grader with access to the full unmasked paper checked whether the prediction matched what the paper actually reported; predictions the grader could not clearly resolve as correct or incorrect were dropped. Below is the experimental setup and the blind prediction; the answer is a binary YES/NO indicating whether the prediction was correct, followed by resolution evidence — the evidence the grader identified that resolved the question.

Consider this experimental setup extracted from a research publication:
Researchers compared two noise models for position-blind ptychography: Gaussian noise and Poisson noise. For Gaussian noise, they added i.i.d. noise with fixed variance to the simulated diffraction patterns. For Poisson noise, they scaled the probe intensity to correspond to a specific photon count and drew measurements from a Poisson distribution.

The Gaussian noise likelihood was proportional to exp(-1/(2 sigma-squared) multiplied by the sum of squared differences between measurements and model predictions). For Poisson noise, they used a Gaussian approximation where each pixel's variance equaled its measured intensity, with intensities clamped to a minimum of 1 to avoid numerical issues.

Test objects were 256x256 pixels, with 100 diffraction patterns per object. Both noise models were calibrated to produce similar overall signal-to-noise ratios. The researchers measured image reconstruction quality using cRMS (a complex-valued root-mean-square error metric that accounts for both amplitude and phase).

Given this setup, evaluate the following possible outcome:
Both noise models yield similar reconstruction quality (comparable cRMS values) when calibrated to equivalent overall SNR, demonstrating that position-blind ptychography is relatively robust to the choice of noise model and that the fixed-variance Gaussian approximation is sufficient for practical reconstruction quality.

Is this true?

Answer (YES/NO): NO